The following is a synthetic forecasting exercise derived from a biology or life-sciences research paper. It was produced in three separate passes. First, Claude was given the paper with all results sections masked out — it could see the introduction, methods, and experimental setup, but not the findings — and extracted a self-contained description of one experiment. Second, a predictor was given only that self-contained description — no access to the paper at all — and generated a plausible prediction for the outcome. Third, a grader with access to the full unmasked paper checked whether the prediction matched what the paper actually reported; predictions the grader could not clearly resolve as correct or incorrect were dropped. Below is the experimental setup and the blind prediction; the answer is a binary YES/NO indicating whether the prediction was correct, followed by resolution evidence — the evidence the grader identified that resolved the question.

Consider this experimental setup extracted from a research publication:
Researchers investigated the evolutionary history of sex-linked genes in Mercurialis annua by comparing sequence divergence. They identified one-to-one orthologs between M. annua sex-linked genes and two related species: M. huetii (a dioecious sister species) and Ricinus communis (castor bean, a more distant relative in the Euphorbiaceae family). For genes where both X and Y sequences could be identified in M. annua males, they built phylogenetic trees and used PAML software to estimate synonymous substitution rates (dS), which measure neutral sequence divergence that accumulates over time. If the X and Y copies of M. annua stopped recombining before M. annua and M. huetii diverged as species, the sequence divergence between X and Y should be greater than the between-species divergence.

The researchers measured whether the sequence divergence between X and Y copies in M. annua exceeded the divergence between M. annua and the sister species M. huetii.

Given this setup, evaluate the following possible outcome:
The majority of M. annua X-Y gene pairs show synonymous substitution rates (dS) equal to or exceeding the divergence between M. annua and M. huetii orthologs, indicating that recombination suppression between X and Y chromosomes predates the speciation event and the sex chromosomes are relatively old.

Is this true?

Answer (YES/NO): NO